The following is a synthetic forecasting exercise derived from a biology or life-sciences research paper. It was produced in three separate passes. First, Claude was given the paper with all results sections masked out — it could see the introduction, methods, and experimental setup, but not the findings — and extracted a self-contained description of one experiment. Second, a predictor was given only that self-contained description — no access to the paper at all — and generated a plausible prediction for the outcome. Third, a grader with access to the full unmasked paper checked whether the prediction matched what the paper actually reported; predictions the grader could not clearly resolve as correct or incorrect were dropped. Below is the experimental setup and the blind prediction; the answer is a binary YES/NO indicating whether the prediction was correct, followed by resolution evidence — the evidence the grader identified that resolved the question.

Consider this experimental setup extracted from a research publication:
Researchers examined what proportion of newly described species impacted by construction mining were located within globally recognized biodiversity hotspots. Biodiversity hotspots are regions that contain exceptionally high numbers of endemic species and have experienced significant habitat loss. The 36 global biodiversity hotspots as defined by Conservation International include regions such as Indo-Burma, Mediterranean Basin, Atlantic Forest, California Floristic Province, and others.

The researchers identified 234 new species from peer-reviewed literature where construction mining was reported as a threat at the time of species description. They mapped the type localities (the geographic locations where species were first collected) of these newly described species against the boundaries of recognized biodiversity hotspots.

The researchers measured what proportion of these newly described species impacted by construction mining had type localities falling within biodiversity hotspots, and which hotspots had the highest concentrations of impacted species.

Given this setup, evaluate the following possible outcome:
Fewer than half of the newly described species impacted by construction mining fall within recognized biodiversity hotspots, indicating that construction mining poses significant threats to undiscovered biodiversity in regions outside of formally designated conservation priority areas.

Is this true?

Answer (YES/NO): NO